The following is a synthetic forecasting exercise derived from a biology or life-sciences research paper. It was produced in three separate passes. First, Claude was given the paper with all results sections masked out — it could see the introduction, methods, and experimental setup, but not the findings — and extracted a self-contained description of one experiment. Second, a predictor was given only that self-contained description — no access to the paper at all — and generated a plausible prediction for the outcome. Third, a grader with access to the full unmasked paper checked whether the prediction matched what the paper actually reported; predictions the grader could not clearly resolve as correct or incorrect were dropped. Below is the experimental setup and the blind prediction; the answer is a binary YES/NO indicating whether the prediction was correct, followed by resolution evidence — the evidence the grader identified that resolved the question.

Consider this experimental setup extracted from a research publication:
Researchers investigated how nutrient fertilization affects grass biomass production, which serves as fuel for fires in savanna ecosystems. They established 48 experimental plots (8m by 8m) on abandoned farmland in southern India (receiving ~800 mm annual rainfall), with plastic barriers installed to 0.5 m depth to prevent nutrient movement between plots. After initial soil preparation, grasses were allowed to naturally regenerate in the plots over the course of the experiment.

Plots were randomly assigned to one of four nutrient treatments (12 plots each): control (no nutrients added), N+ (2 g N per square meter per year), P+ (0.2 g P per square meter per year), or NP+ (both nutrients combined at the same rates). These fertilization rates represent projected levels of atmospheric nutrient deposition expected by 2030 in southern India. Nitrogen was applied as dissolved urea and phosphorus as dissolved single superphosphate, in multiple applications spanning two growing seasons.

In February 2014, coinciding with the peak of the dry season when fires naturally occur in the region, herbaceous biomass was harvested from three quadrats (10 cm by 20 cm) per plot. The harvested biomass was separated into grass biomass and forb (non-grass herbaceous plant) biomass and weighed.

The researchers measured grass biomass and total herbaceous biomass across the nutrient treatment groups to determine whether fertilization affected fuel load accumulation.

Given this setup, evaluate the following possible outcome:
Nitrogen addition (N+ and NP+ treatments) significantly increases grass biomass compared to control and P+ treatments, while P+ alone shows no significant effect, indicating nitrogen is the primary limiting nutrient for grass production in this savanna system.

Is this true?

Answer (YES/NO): NO